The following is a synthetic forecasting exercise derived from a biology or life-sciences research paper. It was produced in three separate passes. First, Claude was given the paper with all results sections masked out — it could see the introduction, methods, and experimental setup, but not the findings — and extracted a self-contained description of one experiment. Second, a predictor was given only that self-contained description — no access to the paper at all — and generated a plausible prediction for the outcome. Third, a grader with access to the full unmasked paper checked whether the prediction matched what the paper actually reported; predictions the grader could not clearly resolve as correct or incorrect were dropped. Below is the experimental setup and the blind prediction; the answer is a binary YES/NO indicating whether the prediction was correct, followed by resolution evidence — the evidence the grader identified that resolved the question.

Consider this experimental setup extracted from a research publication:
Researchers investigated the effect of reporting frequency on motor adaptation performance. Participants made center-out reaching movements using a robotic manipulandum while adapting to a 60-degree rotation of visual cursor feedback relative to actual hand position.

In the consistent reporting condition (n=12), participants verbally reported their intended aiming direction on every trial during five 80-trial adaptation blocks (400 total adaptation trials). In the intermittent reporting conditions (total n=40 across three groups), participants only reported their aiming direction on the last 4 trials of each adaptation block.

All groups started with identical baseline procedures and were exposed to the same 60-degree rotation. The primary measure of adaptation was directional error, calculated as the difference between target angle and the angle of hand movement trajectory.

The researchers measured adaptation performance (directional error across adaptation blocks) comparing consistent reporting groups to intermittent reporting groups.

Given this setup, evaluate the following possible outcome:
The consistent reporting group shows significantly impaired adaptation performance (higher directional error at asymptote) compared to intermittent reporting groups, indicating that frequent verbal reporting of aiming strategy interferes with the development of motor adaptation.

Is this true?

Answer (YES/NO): NO